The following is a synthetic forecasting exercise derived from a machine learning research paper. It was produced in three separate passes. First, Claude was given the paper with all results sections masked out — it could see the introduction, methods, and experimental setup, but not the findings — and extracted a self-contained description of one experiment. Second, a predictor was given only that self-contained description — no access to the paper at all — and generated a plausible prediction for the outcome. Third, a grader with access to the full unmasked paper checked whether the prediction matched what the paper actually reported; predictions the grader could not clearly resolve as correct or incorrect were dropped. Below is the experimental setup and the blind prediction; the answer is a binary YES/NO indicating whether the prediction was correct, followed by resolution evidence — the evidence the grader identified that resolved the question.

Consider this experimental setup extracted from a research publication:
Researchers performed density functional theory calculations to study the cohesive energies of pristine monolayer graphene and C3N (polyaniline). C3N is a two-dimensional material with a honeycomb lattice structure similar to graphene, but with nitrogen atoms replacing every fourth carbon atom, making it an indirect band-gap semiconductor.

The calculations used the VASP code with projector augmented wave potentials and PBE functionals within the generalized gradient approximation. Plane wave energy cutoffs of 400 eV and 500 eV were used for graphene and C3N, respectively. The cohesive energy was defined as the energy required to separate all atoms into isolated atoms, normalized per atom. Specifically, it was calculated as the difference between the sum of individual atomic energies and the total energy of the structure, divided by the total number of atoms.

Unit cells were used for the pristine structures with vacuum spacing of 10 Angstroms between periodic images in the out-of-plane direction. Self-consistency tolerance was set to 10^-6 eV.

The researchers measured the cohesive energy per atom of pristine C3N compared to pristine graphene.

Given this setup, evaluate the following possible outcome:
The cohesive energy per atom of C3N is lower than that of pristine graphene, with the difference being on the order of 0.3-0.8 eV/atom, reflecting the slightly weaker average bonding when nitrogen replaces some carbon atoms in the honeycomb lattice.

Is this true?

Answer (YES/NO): NO